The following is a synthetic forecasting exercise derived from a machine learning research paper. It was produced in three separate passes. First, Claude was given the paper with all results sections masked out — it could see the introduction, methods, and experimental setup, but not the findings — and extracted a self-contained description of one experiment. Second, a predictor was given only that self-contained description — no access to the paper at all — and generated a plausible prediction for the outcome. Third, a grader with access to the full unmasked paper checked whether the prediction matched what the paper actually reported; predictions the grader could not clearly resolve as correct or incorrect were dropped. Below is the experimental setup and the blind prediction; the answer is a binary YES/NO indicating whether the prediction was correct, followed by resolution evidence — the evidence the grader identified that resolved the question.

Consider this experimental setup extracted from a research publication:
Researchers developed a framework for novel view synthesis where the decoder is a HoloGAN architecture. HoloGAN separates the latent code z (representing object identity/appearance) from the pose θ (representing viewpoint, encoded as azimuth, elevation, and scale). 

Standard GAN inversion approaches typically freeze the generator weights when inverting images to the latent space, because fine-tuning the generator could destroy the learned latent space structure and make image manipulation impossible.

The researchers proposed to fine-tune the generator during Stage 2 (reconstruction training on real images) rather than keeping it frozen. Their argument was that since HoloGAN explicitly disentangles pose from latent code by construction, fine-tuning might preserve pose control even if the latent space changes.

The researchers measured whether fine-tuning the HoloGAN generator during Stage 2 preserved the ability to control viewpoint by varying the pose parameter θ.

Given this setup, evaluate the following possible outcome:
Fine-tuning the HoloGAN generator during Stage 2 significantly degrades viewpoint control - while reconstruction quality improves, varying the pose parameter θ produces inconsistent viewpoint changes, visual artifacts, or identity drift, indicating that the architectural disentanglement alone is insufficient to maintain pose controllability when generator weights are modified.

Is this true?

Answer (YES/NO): NO